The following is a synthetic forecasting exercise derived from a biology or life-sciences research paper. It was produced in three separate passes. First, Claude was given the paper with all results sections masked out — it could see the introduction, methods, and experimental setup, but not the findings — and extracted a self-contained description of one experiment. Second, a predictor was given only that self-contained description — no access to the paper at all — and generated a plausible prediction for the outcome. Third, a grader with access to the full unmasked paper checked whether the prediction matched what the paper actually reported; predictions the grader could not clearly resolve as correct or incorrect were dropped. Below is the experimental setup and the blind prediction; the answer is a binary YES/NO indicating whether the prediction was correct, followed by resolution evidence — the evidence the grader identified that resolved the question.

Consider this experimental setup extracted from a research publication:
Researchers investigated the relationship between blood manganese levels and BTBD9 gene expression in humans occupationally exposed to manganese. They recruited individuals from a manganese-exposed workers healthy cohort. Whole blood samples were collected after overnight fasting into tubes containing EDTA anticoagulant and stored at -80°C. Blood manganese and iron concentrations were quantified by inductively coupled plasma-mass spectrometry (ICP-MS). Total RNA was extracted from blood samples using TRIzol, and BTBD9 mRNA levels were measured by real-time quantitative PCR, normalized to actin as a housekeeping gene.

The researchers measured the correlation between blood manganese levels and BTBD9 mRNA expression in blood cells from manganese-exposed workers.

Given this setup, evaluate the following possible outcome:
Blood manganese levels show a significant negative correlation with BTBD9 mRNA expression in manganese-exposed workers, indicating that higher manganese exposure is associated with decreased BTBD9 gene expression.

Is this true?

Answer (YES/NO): YES